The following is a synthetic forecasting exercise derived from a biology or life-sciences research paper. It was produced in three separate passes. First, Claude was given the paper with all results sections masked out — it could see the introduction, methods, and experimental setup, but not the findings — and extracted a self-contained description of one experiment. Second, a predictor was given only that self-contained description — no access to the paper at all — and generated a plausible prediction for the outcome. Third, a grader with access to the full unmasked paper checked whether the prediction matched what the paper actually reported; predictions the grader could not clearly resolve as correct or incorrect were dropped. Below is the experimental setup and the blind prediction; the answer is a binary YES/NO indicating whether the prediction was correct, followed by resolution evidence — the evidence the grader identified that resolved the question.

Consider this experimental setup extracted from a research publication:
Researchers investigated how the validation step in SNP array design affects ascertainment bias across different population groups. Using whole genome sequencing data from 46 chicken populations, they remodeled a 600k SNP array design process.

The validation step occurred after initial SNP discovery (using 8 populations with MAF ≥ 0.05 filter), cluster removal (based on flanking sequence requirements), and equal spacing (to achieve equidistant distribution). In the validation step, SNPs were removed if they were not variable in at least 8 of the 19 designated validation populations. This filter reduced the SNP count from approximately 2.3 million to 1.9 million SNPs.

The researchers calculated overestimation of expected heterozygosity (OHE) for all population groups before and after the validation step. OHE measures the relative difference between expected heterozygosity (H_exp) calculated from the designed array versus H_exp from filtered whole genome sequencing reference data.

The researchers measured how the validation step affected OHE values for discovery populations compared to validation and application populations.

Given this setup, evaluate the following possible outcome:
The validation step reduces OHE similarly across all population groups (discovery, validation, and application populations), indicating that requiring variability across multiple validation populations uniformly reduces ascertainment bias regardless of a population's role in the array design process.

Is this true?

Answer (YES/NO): NO